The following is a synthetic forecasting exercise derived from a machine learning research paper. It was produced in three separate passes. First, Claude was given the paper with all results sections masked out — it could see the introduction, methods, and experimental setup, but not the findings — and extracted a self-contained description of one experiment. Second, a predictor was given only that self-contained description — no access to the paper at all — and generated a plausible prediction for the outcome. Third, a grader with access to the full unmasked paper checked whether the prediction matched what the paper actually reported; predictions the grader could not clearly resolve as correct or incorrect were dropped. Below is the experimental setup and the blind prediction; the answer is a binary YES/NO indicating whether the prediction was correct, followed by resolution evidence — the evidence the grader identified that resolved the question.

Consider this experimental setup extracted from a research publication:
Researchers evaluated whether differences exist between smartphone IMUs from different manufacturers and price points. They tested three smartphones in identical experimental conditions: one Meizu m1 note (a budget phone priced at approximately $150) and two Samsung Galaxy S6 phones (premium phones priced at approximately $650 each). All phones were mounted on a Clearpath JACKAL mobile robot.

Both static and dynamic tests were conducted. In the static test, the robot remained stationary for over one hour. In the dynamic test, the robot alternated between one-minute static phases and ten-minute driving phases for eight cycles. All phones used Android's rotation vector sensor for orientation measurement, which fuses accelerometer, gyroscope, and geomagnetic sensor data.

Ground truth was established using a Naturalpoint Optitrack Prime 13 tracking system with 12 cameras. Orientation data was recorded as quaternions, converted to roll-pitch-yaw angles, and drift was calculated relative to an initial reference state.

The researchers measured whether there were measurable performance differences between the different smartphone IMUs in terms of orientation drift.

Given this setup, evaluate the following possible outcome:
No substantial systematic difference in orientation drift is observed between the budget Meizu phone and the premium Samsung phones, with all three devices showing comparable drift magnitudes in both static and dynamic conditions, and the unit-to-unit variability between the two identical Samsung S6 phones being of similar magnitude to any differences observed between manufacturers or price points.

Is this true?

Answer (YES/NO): NO